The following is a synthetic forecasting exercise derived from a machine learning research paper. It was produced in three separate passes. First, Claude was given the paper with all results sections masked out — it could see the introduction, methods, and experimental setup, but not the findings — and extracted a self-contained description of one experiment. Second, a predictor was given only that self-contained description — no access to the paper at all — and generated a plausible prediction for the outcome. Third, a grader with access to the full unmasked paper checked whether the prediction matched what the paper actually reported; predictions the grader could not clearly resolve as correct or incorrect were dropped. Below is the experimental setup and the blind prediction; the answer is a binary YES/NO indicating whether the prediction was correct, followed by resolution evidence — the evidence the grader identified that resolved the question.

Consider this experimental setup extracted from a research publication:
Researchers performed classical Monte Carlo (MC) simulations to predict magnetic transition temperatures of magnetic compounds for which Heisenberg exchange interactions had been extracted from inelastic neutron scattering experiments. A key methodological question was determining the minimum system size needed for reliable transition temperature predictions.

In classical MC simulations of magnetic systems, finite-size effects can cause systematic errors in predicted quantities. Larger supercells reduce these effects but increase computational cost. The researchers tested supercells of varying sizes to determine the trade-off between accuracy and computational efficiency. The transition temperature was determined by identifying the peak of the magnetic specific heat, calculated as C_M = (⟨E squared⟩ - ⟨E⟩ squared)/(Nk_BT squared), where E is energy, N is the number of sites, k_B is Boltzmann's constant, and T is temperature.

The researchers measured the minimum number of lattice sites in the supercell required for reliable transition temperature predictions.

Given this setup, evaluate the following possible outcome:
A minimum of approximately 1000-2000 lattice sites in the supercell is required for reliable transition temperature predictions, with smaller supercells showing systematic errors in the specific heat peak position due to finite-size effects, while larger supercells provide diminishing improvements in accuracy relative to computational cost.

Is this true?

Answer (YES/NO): NO